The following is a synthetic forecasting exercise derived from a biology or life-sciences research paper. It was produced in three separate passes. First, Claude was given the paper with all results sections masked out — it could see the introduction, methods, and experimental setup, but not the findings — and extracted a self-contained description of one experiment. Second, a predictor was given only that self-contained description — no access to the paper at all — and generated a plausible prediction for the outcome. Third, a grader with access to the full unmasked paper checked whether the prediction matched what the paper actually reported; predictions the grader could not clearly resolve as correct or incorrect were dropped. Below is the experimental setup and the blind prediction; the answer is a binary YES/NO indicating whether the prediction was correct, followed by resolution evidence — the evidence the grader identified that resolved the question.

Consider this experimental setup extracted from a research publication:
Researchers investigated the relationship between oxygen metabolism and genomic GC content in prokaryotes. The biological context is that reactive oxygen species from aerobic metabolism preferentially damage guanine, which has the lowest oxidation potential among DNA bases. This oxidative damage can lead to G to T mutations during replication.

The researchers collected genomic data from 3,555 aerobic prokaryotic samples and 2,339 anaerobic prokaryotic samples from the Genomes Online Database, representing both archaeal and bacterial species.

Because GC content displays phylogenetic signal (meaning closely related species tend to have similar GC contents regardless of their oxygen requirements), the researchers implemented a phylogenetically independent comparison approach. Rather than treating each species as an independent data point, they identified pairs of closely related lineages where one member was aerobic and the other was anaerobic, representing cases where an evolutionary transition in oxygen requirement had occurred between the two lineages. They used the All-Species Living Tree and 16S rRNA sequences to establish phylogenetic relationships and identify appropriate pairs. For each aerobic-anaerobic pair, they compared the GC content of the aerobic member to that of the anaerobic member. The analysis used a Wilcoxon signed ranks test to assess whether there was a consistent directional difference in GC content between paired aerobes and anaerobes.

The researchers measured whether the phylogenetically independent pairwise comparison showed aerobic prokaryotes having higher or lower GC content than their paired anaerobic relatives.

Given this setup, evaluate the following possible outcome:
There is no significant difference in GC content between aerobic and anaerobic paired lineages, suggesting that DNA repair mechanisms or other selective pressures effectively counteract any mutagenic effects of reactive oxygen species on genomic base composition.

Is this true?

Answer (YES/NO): NO